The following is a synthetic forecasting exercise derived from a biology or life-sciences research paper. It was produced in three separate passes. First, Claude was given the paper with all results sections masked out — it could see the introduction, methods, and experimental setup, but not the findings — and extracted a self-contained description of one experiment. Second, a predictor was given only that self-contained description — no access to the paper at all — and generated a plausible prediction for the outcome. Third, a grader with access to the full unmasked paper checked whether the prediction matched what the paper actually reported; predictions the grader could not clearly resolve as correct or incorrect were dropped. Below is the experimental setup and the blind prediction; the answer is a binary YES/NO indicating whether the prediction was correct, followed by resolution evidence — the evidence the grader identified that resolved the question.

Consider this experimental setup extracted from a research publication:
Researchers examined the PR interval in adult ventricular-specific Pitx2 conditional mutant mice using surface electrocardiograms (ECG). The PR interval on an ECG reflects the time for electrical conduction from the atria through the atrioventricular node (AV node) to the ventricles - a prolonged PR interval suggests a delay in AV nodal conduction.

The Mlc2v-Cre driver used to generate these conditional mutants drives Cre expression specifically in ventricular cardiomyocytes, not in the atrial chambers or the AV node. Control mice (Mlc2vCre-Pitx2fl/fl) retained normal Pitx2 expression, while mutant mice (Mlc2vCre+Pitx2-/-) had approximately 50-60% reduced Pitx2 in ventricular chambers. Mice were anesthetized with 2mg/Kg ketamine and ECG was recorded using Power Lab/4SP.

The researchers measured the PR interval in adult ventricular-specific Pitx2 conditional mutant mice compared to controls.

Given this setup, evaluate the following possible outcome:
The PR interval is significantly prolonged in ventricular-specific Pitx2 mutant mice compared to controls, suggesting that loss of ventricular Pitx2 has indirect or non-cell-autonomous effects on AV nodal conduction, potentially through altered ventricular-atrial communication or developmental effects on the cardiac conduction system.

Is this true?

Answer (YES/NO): YES